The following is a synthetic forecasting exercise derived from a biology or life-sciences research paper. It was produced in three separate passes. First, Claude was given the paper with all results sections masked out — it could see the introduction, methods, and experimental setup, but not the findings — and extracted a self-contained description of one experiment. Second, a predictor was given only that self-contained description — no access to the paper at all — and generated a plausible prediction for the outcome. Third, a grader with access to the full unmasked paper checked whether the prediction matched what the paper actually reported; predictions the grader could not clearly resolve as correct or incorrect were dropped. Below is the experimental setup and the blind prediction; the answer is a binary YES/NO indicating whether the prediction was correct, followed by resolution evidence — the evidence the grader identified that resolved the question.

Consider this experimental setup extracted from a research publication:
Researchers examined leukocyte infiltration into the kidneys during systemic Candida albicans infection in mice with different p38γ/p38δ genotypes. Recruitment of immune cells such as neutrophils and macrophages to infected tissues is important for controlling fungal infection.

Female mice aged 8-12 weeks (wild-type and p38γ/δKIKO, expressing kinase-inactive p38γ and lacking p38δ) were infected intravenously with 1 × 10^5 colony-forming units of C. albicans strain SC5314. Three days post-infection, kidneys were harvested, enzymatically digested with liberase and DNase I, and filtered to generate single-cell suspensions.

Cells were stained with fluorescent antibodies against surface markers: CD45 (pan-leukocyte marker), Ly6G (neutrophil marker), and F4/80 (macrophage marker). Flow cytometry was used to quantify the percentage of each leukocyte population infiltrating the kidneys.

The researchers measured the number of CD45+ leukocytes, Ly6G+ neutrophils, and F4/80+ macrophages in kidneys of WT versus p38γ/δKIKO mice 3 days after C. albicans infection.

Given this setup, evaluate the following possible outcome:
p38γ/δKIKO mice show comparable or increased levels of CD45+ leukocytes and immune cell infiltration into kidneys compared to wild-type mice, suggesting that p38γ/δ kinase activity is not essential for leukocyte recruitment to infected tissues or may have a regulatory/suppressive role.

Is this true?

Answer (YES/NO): NO